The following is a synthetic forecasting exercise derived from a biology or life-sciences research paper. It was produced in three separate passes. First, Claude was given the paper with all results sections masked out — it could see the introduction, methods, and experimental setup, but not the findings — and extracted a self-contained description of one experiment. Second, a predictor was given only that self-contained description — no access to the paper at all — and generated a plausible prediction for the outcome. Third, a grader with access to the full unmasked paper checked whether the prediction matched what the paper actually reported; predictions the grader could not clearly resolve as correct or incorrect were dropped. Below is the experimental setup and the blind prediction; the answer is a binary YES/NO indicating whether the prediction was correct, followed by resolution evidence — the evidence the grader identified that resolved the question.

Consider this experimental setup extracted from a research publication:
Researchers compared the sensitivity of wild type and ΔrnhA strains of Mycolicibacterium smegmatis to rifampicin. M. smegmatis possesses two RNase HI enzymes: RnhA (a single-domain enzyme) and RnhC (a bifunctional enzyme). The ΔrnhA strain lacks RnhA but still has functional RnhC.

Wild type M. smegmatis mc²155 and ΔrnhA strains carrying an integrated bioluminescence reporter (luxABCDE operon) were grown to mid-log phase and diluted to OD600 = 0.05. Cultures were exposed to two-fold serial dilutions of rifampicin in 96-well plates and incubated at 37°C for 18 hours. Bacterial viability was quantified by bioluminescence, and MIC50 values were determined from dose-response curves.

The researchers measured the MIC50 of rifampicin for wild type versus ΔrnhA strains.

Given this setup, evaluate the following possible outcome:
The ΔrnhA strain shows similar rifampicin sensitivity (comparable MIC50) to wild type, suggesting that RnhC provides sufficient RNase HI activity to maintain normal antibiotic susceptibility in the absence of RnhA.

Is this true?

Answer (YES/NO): NO